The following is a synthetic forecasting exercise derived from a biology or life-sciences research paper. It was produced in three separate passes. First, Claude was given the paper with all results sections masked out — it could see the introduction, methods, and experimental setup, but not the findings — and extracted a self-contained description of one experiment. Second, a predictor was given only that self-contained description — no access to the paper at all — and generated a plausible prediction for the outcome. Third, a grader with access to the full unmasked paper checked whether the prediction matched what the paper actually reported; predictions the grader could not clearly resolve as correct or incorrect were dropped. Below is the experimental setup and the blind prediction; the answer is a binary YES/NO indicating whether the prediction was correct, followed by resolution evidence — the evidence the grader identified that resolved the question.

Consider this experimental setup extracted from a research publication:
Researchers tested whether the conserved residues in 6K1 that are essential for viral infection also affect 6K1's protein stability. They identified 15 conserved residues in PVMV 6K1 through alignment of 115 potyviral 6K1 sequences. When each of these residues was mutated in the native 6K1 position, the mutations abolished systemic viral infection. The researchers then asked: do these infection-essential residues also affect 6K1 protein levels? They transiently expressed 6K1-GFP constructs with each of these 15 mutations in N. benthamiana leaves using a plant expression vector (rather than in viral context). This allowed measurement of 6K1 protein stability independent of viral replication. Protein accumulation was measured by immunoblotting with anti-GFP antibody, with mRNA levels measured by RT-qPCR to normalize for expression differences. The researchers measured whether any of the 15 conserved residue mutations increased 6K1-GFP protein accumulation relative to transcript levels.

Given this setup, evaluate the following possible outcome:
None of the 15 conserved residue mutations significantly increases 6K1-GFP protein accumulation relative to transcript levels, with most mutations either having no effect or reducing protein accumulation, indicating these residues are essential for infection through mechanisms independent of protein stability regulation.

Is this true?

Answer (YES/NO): NO